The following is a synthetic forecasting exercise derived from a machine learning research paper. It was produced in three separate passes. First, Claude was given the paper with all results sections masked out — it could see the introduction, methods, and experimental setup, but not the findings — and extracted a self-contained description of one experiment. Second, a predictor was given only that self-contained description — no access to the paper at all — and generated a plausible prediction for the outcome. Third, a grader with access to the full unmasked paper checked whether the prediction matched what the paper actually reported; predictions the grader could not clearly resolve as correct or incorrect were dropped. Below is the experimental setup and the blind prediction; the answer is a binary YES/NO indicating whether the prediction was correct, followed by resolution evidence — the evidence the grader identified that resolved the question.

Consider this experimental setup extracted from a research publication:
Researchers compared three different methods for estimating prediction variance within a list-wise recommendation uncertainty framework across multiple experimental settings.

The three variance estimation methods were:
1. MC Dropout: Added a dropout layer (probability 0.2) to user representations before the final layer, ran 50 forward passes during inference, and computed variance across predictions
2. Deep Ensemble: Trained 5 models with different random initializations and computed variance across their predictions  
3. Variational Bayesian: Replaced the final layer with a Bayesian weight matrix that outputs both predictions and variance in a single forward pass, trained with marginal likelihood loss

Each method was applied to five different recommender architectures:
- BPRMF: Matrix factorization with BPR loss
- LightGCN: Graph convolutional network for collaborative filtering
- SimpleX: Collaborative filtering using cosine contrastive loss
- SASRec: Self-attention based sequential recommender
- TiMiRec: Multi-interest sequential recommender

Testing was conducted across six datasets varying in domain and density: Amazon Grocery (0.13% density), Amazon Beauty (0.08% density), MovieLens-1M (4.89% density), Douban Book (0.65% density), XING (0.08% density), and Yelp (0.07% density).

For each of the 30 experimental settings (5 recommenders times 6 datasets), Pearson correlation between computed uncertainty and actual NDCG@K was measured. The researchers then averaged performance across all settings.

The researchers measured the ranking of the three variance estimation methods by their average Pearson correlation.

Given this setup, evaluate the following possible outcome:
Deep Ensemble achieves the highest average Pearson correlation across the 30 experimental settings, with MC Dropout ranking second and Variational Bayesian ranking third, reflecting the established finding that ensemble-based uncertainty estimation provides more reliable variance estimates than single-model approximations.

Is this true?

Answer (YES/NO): NO